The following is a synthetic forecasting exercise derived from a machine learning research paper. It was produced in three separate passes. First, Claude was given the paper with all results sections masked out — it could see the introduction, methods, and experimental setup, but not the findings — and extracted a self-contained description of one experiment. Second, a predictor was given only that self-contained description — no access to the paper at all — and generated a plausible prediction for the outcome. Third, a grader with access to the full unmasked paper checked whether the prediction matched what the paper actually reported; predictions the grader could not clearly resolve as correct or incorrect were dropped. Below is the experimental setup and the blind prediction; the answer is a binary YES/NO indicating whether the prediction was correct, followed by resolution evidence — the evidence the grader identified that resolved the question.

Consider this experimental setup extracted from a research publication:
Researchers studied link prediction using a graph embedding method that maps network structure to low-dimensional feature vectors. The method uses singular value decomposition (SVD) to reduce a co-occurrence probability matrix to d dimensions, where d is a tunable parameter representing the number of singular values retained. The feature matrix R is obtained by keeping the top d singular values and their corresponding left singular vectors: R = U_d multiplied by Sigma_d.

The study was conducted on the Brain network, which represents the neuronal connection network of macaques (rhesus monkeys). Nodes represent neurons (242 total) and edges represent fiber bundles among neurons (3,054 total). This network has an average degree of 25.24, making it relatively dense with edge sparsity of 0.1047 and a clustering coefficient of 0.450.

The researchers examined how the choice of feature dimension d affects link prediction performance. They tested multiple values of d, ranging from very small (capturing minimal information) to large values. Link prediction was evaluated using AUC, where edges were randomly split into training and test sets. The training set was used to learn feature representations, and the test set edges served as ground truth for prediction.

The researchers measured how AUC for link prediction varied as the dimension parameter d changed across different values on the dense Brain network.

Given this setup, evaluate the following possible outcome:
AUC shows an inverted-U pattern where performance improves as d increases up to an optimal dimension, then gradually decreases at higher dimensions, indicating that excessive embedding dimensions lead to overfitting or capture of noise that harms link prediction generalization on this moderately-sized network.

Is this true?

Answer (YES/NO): NO